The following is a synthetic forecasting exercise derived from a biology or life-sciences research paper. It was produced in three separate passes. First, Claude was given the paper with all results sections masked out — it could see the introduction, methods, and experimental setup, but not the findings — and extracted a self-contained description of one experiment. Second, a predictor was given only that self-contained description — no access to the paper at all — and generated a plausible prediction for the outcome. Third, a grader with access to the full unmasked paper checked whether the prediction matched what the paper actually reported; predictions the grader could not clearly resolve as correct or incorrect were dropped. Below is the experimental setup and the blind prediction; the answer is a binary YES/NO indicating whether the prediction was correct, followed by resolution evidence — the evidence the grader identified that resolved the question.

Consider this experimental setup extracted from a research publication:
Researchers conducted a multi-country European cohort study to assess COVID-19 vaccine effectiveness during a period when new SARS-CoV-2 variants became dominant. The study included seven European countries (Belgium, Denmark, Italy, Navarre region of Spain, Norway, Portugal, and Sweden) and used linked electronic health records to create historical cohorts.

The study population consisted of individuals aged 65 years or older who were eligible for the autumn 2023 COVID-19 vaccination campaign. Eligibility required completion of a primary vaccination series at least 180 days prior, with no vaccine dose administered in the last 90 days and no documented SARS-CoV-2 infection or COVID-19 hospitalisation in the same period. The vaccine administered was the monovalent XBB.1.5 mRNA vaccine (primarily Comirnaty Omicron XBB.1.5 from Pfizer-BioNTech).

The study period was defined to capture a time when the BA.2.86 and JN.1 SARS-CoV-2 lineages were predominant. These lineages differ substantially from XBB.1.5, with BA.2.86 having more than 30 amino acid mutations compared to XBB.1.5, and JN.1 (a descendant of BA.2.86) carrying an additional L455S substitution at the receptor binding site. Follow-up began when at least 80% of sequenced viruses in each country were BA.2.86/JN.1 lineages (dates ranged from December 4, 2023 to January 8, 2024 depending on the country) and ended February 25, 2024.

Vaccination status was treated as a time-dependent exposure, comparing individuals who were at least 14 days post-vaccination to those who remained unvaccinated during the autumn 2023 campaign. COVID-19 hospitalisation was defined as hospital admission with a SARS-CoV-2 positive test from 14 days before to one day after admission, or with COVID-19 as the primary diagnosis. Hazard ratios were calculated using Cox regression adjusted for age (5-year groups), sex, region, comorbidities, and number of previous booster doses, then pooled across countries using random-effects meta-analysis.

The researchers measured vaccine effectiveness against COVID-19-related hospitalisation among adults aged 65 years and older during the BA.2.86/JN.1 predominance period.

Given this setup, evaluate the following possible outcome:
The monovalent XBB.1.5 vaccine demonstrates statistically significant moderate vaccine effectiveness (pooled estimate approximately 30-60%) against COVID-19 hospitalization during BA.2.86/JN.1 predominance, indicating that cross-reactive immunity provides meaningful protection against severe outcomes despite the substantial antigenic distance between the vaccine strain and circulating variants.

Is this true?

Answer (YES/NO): YES